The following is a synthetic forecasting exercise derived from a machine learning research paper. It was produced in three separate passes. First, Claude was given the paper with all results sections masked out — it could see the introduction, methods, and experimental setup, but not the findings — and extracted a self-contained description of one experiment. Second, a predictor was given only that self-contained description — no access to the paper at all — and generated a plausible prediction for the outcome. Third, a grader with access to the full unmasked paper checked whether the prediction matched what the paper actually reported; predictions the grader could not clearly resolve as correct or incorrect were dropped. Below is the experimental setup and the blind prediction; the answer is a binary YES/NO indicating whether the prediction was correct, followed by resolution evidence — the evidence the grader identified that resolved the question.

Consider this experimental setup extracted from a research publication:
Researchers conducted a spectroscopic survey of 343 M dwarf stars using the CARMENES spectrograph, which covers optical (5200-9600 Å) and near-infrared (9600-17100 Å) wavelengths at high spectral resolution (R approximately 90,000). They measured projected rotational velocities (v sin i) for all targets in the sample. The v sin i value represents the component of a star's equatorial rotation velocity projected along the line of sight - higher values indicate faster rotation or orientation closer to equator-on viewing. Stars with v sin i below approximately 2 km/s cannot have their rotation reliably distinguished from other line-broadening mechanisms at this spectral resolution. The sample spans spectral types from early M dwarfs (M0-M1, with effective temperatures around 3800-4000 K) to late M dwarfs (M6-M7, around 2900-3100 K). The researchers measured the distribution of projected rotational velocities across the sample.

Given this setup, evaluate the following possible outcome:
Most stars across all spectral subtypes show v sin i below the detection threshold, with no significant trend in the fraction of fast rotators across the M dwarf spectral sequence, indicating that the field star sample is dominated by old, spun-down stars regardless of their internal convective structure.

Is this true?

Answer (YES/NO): NO